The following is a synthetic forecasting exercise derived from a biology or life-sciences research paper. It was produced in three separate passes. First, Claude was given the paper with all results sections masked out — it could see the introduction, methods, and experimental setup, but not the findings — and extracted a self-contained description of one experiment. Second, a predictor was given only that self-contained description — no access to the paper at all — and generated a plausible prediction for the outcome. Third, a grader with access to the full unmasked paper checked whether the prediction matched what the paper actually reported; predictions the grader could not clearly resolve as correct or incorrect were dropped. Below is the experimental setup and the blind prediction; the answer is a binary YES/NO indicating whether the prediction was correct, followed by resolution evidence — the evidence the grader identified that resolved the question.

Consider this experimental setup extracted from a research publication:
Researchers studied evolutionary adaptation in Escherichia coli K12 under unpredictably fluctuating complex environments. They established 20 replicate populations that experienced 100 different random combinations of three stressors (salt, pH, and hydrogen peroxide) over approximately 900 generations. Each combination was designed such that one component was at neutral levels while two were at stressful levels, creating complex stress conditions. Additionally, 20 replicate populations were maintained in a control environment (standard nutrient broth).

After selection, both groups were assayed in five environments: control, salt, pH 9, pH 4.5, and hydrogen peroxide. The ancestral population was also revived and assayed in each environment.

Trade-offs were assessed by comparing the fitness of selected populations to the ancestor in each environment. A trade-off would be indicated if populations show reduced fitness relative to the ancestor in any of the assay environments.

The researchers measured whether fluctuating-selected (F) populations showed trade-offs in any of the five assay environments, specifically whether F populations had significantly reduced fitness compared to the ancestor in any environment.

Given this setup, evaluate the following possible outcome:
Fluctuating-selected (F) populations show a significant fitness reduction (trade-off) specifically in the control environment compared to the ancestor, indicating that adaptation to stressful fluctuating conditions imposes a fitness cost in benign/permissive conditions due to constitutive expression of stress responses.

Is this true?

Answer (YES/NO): NO